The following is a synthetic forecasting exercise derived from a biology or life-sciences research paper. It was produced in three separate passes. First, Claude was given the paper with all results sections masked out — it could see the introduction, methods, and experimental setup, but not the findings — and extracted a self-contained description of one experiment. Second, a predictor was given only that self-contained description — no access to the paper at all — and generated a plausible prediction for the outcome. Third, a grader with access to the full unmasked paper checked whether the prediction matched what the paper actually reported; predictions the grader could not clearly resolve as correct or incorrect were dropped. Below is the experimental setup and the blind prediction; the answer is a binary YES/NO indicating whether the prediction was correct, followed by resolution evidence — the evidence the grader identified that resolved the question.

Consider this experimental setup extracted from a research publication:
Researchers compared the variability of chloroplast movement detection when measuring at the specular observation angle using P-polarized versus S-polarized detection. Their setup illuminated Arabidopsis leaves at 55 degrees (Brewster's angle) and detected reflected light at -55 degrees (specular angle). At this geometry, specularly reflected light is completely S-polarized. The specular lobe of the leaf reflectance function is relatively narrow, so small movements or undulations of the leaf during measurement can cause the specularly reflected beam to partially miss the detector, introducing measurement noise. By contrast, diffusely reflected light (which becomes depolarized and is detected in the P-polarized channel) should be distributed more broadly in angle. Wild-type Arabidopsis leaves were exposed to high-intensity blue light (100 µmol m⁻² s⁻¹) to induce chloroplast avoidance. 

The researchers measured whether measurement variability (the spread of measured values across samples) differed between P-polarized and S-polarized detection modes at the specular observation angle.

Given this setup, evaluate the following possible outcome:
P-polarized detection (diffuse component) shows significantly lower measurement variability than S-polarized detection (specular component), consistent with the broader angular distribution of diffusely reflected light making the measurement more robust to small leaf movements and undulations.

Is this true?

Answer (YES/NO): YES